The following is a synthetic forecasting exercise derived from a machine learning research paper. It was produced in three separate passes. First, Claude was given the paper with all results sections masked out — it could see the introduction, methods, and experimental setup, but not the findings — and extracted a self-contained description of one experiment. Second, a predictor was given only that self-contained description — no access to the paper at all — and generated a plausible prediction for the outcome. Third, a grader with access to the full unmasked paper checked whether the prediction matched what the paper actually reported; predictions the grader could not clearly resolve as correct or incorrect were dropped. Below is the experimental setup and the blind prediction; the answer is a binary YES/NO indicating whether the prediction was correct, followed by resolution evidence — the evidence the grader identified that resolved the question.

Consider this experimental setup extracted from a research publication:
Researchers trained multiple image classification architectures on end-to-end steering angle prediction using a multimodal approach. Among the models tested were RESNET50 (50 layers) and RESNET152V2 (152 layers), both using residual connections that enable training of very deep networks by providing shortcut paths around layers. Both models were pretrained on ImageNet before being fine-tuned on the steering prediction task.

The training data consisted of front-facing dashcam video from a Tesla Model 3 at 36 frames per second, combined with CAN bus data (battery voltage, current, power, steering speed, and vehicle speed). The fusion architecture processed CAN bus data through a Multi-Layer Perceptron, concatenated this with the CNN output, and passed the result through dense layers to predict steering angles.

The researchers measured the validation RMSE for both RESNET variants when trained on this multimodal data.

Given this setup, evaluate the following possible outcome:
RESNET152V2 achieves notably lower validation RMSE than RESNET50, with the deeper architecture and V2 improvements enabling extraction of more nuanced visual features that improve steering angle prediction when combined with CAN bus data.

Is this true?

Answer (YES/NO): YES